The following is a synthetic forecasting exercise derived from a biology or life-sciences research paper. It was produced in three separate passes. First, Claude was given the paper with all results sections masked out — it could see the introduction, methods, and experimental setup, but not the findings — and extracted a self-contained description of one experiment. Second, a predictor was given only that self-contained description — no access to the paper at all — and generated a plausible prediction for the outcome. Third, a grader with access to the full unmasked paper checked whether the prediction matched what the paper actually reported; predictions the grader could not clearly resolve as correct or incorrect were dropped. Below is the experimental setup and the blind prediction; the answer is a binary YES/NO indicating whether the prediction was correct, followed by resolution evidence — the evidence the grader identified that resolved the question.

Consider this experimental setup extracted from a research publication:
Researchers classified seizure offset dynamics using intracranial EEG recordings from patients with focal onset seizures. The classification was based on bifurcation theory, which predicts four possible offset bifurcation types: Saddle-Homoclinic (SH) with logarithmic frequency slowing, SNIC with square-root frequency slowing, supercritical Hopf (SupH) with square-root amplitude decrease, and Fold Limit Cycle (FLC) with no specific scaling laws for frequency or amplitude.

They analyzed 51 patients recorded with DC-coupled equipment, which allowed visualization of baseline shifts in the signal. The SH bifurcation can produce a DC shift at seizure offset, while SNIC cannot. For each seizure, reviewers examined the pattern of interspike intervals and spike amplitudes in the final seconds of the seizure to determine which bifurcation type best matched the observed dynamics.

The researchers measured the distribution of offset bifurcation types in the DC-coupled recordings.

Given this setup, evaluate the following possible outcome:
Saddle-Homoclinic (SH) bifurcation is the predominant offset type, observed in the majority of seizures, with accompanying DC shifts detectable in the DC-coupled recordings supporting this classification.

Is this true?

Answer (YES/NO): NO